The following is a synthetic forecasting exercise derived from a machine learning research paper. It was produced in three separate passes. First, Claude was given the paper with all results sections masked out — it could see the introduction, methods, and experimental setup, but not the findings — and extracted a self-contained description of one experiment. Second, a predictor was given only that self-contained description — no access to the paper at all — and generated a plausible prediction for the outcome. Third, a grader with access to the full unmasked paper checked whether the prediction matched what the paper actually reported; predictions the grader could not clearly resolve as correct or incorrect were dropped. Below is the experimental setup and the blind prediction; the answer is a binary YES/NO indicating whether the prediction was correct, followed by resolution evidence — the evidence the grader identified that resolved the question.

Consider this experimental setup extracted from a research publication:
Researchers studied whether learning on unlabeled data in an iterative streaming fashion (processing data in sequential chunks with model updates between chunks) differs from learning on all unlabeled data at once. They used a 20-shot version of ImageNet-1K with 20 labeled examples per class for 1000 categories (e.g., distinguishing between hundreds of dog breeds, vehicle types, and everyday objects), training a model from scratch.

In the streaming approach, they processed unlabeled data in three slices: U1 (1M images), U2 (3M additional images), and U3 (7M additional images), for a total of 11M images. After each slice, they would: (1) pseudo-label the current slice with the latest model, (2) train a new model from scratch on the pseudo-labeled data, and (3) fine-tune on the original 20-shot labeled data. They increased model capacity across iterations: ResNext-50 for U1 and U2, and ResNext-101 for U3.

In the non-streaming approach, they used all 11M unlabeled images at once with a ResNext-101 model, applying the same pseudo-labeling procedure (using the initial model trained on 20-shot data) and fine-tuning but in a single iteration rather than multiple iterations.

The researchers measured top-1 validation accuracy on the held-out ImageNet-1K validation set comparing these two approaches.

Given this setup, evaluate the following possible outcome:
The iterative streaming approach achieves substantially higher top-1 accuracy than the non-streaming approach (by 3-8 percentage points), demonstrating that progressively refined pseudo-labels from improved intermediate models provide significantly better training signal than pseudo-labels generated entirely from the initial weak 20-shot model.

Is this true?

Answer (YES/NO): YES